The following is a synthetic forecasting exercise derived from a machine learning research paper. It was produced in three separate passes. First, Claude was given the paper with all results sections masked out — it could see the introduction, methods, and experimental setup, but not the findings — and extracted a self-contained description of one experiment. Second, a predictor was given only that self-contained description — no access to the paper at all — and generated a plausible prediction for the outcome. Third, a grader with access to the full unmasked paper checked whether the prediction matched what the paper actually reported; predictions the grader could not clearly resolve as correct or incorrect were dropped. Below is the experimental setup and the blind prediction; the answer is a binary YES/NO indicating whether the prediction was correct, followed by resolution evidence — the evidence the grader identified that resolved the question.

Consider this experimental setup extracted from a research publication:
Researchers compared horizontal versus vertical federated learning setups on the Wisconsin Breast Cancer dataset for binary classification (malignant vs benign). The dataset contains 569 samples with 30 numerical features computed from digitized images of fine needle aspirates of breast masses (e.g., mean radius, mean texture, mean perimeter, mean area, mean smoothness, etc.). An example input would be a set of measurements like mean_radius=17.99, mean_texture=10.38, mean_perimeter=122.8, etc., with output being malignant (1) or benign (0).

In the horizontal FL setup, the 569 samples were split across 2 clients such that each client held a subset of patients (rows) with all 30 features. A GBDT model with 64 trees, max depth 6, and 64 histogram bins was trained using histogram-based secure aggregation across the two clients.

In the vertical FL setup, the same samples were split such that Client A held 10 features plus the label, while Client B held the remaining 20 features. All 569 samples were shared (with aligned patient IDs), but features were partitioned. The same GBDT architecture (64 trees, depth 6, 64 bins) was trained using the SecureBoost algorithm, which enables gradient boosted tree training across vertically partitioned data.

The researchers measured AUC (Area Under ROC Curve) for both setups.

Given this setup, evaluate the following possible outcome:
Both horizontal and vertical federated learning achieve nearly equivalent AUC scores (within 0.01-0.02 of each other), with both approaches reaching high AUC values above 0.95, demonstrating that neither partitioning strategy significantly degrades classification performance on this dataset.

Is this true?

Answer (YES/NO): YES